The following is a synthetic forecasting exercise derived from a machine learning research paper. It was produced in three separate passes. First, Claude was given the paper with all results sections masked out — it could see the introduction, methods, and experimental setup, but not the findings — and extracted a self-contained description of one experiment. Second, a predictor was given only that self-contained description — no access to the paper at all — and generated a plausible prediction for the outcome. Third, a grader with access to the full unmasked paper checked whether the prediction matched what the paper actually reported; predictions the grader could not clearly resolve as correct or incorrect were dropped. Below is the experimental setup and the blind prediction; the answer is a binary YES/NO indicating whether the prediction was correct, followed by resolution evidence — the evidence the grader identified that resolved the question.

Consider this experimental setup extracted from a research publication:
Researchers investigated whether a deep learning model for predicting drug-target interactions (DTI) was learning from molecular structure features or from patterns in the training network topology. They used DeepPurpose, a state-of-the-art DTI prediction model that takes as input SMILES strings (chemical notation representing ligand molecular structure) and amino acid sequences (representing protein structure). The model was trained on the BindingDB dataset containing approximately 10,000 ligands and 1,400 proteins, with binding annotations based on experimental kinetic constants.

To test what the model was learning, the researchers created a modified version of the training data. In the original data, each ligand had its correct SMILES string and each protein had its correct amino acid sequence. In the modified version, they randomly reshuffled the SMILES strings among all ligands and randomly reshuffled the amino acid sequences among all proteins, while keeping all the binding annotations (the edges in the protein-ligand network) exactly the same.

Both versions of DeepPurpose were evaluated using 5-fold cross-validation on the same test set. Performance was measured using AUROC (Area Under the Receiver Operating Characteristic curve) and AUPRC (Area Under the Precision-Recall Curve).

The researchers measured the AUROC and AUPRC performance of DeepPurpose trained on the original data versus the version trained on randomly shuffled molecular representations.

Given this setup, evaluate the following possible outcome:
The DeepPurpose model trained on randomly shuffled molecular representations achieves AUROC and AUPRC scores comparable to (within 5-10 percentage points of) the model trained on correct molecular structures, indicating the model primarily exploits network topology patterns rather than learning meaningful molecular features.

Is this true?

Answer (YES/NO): YES